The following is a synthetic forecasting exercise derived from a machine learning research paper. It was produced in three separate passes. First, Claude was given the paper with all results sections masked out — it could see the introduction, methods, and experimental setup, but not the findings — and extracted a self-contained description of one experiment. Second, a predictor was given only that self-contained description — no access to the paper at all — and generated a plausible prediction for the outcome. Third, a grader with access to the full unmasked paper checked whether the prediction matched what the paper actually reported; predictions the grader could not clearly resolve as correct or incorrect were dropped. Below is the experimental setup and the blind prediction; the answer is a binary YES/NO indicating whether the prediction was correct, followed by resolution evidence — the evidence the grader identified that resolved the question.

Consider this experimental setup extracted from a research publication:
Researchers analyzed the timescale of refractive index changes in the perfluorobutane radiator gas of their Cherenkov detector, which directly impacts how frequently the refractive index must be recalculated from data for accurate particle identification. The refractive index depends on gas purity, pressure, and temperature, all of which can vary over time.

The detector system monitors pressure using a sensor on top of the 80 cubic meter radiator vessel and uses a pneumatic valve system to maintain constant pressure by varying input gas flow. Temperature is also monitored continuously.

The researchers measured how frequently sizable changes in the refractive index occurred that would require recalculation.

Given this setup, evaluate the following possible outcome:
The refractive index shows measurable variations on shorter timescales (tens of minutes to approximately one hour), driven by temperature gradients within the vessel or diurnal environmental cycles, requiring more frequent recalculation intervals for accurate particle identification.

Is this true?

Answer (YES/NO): YES